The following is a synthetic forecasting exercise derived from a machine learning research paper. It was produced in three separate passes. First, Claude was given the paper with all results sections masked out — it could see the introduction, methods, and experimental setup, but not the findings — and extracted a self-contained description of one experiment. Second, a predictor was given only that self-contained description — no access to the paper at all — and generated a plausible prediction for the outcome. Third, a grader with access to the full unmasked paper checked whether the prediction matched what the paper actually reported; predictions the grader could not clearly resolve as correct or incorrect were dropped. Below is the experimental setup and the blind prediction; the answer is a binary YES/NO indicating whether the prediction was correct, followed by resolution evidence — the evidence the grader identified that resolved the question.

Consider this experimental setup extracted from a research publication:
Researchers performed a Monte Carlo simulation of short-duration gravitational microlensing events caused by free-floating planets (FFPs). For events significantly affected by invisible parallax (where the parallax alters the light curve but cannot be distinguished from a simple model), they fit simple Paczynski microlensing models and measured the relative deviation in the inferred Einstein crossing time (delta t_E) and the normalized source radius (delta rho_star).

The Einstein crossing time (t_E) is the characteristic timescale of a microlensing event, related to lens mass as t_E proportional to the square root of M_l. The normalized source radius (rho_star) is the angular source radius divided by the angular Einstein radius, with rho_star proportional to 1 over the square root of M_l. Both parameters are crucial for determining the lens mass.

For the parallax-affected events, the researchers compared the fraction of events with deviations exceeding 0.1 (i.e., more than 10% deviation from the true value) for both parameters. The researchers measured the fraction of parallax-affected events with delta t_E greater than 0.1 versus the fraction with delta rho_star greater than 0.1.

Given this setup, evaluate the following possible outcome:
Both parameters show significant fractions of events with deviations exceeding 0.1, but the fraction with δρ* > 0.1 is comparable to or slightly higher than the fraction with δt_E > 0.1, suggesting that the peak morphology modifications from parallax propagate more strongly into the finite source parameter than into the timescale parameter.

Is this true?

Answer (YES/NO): NO